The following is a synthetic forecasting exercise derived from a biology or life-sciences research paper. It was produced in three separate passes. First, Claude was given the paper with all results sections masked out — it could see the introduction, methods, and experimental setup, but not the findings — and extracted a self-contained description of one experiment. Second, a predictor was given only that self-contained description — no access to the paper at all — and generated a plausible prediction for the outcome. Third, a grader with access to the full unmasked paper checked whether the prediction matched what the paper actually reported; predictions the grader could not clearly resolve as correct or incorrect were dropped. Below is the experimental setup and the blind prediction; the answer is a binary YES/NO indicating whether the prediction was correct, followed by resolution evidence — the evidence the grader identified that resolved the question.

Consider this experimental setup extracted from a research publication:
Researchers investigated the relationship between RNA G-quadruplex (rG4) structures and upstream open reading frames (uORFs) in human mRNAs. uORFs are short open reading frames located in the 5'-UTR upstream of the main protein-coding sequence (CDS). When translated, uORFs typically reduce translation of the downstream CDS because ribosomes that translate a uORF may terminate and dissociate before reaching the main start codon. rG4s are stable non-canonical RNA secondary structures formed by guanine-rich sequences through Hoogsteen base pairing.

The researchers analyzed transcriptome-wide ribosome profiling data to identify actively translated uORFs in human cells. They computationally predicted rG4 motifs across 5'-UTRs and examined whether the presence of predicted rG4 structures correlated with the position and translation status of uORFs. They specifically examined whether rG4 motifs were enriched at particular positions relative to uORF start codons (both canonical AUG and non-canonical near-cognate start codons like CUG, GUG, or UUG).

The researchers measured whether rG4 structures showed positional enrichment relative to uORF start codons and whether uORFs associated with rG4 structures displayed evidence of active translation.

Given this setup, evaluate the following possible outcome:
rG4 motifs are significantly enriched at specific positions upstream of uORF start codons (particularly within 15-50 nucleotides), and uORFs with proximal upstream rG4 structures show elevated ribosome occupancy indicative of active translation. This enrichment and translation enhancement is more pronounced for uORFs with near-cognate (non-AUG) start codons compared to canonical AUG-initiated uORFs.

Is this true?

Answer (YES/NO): NO